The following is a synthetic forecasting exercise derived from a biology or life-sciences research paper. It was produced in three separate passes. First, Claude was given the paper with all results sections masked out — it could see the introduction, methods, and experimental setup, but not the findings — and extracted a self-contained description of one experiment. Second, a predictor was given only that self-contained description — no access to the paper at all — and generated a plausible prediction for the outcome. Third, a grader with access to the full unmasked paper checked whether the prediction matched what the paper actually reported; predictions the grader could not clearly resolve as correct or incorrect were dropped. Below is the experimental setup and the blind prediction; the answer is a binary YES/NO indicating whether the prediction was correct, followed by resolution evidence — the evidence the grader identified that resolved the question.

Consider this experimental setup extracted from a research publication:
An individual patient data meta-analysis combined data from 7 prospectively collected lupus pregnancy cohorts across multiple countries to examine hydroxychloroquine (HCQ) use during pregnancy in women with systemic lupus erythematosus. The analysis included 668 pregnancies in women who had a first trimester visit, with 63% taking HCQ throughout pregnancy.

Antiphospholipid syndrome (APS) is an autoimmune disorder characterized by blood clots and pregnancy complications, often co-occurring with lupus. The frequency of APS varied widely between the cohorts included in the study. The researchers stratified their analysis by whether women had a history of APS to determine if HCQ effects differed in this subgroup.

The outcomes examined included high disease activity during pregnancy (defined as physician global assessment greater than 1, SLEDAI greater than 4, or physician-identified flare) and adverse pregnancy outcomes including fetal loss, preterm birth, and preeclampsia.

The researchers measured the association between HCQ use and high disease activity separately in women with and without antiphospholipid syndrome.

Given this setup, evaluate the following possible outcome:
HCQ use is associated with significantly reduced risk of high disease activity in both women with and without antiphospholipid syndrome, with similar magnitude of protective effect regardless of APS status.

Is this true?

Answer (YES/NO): NO